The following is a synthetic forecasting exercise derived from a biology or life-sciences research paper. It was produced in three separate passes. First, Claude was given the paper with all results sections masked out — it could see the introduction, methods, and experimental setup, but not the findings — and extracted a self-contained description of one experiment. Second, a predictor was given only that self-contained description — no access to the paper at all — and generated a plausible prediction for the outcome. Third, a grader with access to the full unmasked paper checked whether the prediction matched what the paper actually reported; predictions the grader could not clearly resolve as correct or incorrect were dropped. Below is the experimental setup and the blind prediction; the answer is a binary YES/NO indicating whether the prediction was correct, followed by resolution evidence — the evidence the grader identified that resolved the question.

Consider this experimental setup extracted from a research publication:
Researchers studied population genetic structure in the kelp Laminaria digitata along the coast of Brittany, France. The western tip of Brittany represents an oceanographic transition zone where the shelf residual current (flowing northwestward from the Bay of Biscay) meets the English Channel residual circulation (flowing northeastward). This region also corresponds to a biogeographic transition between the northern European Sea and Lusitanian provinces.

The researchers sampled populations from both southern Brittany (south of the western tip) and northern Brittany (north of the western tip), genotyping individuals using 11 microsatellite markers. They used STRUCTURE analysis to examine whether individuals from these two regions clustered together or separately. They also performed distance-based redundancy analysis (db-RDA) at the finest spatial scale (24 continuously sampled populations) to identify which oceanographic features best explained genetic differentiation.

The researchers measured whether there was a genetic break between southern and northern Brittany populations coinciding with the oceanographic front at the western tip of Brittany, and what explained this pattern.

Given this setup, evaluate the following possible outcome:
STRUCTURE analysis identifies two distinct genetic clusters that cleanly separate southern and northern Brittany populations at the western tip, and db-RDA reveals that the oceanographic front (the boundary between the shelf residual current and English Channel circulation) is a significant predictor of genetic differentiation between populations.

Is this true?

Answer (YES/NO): NO